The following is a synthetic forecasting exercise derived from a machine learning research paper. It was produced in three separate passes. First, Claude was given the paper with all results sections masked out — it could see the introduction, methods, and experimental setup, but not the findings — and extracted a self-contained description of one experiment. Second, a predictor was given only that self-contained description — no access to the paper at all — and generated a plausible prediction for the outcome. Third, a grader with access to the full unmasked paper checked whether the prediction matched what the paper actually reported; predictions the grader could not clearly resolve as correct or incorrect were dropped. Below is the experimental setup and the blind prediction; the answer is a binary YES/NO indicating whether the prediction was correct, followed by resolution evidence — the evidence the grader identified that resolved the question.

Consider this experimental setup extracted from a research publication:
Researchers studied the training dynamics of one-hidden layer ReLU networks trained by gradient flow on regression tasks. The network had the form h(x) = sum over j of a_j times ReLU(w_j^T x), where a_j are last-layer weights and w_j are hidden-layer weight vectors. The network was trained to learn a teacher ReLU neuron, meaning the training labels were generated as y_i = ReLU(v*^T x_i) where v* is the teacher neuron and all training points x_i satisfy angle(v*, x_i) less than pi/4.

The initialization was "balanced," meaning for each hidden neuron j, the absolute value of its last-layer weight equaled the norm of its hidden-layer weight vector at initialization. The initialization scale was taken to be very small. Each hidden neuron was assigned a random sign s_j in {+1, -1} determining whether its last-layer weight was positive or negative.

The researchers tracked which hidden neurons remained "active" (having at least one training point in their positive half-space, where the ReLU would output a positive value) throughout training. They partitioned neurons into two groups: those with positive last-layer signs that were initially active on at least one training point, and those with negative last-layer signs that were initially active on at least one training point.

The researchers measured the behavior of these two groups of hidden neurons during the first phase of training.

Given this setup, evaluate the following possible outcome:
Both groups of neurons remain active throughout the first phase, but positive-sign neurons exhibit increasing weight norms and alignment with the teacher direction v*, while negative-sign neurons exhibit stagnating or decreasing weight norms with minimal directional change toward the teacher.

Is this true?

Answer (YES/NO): NO